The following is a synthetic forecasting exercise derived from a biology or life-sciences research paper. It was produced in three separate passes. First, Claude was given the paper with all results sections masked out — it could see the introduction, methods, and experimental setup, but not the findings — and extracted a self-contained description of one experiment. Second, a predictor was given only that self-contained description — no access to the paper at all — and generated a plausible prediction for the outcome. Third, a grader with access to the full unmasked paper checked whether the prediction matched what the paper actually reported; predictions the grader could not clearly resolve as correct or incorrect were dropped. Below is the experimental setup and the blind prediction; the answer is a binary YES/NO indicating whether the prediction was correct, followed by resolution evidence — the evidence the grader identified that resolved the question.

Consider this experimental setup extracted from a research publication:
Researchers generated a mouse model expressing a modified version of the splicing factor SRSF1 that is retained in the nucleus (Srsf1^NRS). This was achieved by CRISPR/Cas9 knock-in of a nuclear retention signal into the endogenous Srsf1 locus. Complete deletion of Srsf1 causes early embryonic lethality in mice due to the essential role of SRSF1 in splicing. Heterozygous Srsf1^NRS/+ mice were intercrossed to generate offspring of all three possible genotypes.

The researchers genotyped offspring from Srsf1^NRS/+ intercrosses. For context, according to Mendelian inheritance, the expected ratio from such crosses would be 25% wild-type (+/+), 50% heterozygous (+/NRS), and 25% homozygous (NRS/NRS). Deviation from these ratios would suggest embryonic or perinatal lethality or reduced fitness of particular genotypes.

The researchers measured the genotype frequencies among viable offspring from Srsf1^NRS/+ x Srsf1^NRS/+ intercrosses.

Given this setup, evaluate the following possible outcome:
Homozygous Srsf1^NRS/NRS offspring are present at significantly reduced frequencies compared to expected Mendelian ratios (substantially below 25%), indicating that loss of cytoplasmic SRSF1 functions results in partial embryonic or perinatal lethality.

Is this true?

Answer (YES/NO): NO